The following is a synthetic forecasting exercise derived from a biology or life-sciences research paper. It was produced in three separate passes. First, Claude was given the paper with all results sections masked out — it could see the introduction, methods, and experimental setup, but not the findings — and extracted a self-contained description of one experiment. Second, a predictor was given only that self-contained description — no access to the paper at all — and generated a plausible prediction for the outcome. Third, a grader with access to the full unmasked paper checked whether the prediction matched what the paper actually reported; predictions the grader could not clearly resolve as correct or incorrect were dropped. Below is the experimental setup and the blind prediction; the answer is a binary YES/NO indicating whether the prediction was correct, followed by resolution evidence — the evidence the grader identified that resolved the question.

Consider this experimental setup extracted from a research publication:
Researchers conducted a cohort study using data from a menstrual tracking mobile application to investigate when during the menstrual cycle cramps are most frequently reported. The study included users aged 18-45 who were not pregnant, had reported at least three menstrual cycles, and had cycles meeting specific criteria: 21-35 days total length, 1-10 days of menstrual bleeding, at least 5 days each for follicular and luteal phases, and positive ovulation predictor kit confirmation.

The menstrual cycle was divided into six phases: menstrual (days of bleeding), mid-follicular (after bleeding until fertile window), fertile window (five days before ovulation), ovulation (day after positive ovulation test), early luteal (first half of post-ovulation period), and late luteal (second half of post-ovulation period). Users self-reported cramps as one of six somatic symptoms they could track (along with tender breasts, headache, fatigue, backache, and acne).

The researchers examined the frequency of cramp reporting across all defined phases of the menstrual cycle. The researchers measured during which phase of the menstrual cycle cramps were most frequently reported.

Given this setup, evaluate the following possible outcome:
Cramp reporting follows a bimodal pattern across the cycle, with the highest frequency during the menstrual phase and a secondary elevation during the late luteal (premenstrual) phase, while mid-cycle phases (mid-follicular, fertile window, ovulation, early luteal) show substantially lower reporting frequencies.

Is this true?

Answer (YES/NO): NO